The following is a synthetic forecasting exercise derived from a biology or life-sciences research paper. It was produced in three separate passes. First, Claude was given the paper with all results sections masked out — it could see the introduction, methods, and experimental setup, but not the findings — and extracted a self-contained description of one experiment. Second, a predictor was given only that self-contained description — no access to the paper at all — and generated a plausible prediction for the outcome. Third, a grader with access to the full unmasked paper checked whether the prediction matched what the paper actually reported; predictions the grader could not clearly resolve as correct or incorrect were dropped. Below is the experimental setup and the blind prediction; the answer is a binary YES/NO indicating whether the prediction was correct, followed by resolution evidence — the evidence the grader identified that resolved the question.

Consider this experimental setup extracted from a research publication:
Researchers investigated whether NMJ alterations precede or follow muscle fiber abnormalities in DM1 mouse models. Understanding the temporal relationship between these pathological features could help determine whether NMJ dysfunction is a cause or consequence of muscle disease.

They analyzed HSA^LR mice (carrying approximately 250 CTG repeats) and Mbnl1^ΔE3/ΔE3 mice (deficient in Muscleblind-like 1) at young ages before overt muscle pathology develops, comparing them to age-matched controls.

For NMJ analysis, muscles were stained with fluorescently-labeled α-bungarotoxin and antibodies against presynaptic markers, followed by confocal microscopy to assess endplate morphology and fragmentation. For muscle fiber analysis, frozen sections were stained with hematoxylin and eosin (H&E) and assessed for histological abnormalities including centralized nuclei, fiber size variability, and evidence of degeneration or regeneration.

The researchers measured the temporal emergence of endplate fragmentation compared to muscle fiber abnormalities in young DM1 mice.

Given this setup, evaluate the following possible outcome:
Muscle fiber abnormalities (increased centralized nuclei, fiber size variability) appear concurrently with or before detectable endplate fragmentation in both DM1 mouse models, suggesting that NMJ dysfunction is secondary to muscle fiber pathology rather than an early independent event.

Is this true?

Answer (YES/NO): NO